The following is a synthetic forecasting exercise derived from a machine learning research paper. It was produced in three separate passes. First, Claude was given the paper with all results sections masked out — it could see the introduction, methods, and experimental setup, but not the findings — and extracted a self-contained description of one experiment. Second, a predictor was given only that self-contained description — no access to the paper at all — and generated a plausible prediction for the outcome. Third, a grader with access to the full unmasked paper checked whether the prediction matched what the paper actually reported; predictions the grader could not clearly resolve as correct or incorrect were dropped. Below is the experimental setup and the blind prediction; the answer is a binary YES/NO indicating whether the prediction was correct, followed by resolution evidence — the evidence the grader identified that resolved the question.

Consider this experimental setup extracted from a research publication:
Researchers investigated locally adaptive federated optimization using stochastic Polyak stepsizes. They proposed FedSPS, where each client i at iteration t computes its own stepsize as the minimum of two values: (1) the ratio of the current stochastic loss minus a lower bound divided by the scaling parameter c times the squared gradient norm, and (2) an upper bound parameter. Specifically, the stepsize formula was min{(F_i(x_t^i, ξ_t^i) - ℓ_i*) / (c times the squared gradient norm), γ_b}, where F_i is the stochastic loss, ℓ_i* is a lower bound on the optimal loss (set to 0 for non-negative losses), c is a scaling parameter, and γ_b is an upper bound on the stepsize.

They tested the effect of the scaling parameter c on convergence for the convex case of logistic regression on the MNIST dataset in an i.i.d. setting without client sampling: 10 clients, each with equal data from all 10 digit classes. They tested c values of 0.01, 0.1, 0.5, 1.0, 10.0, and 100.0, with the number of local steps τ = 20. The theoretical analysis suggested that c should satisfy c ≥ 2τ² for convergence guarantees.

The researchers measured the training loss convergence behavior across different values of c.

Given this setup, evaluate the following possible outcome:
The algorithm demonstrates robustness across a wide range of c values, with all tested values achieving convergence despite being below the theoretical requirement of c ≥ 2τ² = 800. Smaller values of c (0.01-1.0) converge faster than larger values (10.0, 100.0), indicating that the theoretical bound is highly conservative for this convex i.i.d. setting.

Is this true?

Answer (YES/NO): YES